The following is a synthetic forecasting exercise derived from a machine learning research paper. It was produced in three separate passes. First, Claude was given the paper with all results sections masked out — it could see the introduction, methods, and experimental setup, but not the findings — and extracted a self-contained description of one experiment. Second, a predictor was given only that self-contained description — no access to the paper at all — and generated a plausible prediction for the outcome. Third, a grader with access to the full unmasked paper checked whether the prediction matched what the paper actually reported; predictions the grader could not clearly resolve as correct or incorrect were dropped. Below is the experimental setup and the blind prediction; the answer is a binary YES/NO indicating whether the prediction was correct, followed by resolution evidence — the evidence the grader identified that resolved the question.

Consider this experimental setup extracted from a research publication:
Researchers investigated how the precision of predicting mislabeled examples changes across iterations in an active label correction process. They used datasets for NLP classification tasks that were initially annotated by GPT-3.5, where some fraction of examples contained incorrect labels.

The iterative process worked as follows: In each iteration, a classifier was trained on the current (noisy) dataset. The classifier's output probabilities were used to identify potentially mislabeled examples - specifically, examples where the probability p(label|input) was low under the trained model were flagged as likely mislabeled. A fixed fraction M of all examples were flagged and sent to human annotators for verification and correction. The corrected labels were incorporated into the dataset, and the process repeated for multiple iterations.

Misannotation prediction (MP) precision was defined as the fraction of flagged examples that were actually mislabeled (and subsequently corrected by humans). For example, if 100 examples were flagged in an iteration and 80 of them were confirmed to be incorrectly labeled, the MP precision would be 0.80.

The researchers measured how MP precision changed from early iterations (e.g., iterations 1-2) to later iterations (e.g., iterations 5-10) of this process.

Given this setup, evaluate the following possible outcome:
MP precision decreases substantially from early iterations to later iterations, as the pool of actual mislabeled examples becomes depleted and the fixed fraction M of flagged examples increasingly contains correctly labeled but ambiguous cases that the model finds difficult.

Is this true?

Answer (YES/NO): NO